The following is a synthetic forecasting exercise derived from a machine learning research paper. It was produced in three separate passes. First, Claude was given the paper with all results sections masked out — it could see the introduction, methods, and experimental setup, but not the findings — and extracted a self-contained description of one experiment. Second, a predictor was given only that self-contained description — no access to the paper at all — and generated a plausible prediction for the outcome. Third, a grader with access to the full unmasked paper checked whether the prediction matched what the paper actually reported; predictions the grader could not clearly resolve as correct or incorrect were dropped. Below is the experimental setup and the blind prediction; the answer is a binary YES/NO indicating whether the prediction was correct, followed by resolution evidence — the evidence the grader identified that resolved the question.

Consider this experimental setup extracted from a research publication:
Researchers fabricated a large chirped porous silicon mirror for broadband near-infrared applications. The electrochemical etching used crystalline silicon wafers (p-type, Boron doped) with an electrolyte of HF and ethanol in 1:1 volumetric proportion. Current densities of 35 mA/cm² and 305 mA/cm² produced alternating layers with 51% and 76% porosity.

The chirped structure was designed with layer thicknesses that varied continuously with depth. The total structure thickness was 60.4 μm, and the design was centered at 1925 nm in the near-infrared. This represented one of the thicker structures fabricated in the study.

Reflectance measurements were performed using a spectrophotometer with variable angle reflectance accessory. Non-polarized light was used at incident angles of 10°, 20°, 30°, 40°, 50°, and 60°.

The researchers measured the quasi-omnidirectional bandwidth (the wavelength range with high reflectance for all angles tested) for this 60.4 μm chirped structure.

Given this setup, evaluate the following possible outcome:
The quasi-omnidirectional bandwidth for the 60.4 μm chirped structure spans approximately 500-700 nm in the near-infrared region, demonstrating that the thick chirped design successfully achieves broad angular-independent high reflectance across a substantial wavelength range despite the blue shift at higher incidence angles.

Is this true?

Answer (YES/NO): NO